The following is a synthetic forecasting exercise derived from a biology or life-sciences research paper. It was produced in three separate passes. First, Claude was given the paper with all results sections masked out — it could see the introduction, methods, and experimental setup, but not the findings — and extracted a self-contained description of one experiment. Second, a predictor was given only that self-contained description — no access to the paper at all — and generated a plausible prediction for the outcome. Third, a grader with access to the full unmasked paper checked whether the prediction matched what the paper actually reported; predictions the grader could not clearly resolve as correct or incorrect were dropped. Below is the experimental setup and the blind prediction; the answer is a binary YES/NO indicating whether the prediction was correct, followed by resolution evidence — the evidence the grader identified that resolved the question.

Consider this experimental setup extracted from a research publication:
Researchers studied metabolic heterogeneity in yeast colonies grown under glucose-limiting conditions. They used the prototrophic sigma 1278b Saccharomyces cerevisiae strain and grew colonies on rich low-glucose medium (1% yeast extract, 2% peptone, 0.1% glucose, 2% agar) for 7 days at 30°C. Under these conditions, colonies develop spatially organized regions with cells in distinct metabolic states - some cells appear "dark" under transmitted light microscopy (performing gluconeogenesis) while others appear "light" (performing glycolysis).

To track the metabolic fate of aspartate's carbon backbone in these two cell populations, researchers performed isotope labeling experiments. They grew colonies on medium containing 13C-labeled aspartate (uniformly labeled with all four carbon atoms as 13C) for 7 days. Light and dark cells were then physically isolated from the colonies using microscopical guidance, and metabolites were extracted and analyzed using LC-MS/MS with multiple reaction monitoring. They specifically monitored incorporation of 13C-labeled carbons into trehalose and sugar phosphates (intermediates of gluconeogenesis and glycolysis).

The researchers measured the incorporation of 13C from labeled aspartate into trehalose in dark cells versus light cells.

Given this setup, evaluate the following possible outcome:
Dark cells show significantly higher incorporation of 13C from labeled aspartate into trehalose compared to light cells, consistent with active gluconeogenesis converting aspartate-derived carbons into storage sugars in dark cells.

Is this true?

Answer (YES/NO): YES